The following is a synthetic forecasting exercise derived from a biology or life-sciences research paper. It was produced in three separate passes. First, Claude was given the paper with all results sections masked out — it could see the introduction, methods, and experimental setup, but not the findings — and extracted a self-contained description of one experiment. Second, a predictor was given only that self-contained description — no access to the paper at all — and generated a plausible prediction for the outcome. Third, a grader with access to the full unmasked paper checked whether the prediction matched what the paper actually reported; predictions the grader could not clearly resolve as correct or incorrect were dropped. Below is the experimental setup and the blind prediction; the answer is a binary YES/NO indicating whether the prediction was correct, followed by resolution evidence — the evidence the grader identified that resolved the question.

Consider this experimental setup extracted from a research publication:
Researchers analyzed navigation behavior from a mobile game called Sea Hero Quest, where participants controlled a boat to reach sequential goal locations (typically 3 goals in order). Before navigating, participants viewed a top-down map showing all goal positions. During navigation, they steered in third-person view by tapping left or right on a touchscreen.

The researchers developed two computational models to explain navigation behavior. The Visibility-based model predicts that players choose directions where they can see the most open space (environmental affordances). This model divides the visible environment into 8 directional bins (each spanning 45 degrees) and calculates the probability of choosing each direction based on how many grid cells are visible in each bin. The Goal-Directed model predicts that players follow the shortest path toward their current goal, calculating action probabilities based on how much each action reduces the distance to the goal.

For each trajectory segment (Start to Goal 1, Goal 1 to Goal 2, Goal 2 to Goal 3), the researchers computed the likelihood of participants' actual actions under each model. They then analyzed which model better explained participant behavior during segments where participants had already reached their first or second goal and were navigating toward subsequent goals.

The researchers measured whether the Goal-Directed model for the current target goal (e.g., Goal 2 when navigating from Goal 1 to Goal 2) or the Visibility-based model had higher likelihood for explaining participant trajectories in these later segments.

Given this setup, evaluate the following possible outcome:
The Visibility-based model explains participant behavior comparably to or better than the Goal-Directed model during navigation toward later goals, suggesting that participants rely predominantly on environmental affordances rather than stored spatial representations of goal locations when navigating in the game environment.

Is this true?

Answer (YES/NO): NO